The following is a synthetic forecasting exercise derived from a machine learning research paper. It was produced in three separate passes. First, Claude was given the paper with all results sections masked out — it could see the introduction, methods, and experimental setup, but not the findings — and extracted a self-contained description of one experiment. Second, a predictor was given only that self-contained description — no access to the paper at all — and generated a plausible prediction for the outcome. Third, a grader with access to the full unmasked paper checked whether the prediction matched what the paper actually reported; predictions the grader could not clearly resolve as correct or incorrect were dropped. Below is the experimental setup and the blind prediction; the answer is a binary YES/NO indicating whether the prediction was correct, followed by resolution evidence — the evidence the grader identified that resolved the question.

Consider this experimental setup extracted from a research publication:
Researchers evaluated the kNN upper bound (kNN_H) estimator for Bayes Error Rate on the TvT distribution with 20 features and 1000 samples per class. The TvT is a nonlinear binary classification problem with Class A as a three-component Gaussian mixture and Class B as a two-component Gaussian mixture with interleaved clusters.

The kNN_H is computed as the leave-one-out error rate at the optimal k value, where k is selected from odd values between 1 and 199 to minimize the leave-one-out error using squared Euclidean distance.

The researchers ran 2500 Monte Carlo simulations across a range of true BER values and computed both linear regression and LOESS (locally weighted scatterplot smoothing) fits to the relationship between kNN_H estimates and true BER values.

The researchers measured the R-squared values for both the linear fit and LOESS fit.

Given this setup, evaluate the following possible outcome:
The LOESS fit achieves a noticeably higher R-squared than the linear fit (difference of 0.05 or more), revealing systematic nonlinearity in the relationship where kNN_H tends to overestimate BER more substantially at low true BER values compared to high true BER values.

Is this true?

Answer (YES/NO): NO